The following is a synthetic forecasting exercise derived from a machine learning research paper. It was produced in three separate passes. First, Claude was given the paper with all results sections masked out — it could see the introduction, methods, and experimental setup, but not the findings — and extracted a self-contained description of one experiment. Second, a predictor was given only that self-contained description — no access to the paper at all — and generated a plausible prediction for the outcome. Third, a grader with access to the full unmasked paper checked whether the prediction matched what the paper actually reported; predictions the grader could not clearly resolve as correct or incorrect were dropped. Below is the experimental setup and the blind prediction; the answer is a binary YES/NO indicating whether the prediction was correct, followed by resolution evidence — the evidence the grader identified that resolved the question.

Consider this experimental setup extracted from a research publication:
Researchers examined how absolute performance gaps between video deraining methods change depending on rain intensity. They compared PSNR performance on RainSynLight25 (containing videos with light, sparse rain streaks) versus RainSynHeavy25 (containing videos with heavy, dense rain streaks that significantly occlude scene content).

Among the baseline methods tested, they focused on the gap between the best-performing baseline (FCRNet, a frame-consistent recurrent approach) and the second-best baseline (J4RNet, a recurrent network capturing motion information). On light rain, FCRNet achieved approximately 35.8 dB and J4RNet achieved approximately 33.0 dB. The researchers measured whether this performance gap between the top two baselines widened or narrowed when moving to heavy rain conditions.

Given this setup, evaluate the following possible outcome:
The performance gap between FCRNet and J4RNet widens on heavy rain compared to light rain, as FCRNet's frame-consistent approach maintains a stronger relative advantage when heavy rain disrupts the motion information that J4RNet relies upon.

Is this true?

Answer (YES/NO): YES